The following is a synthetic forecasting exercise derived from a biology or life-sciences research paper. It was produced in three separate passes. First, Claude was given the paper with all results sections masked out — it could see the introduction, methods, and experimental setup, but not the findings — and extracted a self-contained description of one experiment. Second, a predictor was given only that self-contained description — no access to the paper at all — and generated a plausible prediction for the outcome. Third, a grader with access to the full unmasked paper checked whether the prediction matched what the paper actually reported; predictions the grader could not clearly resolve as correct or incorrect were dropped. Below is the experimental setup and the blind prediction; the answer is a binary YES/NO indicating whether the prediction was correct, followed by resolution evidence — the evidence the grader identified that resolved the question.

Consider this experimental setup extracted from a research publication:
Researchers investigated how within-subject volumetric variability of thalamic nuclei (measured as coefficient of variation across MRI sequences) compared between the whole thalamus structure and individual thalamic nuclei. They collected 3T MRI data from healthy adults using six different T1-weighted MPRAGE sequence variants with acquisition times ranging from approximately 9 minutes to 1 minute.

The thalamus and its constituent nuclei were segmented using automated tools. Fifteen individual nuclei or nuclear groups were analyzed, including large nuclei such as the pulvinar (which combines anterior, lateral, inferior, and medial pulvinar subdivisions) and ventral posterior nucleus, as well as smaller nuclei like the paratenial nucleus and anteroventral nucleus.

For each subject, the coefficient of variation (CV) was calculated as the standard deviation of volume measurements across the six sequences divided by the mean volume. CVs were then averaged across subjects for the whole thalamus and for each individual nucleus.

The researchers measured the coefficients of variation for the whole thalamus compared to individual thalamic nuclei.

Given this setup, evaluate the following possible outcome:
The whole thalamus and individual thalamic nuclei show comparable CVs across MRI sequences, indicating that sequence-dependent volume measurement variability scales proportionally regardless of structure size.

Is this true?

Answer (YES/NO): NO